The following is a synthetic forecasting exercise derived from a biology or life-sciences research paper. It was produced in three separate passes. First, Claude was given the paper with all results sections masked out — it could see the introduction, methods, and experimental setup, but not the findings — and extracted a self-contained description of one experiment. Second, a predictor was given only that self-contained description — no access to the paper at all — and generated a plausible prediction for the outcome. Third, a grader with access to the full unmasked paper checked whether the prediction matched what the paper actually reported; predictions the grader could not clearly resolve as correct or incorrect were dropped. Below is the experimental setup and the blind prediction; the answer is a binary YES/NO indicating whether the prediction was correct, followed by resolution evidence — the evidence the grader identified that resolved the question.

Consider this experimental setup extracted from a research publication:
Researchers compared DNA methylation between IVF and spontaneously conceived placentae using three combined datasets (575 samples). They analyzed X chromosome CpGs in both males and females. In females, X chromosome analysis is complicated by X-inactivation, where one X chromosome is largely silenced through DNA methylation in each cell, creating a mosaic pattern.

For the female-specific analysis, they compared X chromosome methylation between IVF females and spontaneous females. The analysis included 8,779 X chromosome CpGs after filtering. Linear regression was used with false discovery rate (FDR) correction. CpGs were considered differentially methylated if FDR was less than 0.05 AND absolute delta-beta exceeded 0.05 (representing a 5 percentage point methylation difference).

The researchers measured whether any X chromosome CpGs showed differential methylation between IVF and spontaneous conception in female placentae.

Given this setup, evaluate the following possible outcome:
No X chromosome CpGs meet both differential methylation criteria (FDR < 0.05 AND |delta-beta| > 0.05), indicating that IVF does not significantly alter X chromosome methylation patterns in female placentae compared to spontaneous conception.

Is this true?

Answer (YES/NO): YES